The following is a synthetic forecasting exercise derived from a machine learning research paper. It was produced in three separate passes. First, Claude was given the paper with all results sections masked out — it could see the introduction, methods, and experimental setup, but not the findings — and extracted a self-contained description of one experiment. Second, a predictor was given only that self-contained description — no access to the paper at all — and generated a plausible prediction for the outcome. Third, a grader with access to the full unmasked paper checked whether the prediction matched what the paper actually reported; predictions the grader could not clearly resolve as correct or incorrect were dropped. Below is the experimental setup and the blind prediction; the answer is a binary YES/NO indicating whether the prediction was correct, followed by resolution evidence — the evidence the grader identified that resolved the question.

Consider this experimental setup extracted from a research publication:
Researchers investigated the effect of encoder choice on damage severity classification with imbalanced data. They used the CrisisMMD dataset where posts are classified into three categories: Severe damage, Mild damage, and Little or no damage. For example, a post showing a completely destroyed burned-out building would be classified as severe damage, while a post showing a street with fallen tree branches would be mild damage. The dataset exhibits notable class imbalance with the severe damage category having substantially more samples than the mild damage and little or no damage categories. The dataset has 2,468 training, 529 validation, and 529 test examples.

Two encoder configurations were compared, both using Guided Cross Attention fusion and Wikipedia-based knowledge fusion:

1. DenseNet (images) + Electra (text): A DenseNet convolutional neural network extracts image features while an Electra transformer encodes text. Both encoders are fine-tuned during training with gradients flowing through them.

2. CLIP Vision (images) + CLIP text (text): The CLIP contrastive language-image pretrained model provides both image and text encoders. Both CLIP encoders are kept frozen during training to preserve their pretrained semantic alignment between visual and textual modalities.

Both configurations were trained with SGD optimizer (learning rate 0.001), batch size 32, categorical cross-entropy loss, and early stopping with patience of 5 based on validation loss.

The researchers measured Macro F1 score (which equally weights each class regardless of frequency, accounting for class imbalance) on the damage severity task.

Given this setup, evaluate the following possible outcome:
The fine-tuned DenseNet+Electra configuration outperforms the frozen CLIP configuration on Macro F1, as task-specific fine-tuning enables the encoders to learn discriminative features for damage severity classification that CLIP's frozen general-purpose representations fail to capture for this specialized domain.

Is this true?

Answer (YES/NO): NO